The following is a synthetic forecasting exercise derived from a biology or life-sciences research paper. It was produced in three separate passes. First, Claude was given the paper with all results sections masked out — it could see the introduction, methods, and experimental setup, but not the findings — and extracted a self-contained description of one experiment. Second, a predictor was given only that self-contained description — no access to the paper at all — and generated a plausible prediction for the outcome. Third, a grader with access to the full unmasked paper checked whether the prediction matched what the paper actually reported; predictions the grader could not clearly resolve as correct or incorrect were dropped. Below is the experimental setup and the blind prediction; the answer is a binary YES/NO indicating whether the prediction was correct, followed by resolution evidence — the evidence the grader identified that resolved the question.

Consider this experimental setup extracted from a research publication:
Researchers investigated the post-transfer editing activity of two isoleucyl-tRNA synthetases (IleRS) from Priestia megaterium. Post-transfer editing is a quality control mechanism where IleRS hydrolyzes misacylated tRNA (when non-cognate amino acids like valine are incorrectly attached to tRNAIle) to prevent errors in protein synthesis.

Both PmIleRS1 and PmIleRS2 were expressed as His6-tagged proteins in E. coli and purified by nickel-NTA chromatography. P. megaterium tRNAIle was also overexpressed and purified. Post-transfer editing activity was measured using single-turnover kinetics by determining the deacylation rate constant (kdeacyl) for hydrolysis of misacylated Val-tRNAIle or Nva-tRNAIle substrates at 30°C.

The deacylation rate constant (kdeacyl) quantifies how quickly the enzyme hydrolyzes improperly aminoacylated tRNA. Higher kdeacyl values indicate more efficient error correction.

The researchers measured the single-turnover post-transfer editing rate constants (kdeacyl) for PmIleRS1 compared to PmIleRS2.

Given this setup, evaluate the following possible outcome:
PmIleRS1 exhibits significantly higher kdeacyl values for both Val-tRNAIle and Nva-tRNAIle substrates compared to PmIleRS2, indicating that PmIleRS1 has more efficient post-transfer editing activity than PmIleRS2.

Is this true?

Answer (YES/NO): NO